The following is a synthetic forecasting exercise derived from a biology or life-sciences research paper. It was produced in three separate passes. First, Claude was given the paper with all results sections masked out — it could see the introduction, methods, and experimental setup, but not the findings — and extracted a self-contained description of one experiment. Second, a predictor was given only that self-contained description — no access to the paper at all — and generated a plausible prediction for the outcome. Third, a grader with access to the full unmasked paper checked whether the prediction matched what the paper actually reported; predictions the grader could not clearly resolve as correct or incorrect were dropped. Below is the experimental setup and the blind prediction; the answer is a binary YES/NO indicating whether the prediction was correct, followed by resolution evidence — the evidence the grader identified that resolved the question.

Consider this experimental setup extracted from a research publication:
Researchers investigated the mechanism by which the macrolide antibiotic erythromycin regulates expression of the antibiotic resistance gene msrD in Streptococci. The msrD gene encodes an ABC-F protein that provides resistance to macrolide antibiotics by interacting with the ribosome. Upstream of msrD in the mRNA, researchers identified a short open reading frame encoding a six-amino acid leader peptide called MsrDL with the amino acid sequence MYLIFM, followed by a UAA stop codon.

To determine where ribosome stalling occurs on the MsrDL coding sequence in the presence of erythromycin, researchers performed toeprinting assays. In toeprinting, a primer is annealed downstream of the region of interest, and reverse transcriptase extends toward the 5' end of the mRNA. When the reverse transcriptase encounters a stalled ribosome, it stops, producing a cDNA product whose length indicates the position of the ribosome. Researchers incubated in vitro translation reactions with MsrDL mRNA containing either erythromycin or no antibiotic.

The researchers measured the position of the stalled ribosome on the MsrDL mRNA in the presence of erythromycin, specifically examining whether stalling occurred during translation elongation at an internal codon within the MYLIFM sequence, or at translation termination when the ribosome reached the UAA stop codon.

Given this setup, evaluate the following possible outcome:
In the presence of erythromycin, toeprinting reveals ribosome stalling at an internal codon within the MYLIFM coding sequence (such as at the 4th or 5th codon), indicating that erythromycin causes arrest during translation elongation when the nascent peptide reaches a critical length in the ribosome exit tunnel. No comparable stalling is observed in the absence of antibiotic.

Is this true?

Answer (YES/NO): NO